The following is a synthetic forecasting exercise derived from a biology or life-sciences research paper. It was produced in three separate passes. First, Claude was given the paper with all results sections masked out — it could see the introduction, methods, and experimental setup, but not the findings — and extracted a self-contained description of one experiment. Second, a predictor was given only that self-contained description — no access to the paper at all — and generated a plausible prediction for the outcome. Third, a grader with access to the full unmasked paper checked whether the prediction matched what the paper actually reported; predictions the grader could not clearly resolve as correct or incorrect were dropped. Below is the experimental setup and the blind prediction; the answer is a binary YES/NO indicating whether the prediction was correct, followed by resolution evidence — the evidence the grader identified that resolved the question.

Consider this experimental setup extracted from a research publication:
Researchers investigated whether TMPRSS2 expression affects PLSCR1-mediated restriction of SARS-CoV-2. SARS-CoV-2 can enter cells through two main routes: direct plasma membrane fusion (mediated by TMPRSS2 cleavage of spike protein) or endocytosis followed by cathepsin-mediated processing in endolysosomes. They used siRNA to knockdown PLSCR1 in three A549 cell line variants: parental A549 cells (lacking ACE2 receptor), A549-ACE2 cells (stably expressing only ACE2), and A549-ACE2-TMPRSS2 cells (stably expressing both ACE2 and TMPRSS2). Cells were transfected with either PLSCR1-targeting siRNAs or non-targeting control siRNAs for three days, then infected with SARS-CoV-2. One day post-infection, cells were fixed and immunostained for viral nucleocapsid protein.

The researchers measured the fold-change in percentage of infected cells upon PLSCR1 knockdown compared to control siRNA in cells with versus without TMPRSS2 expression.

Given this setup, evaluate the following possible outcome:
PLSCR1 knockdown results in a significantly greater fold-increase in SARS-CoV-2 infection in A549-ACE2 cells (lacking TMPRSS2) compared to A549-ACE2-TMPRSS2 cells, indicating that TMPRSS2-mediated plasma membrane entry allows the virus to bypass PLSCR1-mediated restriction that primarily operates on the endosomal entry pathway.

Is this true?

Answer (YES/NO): YES